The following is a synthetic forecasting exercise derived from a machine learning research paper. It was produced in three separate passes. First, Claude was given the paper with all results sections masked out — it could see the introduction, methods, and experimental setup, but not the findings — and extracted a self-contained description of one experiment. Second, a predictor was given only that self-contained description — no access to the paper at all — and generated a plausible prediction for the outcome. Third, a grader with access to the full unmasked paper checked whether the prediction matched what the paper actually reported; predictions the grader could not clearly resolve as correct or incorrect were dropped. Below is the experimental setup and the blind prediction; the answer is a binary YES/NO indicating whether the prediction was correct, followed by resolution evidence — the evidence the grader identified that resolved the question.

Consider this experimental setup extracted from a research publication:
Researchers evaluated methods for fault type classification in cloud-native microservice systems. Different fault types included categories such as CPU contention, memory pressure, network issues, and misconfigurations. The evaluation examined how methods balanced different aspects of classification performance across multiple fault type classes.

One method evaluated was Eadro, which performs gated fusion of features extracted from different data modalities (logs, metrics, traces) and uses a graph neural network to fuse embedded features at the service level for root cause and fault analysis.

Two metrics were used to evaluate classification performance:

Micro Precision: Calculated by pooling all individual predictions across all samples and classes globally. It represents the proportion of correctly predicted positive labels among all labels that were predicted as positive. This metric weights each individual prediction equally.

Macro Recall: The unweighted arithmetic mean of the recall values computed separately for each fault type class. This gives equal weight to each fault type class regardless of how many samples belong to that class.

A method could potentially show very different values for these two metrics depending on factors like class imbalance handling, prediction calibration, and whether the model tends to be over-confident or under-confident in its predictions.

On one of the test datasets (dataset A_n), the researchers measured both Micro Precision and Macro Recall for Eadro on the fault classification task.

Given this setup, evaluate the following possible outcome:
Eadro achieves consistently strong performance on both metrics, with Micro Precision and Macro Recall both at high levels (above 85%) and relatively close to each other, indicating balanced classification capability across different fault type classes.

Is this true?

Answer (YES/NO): NO